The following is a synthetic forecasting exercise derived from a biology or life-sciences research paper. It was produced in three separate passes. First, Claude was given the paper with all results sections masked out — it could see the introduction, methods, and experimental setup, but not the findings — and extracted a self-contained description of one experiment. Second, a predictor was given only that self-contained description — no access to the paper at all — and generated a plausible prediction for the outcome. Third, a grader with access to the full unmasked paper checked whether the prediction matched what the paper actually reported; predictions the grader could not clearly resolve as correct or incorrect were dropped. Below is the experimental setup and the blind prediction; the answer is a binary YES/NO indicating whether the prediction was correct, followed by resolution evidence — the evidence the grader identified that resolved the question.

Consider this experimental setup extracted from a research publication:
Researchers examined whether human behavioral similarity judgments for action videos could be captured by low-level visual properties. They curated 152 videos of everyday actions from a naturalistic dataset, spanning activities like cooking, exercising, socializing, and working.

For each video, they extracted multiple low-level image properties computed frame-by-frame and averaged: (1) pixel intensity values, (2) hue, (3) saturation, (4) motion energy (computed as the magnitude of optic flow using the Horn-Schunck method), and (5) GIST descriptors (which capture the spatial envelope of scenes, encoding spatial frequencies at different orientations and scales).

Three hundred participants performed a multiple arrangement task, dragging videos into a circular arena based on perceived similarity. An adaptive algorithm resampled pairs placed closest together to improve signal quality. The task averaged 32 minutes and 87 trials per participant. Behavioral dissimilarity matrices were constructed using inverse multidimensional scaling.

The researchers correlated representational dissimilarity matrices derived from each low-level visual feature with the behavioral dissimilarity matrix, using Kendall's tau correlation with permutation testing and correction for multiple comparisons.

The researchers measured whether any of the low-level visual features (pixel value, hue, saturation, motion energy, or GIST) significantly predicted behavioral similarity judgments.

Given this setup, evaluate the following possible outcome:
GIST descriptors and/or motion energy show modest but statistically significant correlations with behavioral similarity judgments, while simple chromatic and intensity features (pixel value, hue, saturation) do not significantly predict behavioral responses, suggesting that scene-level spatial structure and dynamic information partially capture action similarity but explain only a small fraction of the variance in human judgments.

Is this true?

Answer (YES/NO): NO